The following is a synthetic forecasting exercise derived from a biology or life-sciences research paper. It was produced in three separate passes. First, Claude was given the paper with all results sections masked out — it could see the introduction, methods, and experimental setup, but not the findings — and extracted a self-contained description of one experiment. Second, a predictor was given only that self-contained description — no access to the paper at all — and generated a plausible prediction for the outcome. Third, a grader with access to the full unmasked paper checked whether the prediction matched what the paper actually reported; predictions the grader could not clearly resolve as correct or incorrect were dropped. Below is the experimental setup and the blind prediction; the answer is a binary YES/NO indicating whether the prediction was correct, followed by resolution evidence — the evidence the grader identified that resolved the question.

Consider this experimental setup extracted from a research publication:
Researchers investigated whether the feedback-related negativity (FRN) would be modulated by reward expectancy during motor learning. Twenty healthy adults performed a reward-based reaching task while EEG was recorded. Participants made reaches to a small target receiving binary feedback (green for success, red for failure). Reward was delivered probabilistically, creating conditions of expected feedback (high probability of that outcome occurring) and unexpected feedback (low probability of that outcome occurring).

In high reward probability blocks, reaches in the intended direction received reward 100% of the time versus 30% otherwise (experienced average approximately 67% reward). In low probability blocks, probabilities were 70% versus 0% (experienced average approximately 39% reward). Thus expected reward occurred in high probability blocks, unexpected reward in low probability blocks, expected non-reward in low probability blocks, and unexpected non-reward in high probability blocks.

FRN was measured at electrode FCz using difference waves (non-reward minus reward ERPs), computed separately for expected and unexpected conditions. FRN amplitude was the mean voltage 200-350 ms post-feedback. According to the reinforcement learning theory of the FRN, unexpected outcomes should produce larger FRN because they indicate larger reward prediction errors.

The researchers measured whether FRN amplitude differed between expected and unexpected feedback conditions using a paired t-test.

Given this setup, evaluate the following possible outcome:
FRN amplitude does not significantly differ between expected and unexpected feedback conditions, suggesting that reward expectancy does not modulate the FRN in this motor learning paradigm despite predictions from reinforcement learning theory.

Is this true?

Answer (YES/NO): YES